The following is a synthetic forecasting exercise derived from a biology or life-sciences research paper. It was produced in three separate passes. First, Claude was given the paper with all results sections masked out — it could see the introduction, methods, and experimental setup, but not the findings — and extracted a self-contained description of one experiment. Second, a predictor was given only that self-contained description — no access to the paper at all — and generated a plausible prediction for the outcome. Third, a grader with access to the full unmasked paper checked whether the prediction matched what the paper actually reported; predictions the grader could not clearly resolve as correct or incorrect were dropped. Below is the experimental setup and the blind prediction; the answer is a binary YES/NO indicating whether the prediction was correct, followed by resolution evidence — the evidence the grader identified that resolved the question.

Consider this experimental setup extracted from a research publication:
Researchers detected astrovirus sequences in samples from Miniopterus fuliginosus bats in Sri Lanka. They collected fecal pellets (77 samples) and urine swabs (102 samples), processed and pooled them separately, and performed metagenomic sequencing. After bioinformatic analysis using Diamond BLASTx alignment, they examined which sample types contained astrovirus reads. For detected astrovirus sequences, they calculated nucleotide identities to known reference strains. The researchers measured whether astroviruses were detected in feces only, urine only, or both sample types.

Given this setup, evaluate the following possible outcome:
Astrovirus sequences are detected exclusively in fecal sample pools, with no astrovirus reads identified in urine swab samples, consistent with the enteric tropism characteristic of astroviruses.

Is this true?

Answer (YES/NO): NO